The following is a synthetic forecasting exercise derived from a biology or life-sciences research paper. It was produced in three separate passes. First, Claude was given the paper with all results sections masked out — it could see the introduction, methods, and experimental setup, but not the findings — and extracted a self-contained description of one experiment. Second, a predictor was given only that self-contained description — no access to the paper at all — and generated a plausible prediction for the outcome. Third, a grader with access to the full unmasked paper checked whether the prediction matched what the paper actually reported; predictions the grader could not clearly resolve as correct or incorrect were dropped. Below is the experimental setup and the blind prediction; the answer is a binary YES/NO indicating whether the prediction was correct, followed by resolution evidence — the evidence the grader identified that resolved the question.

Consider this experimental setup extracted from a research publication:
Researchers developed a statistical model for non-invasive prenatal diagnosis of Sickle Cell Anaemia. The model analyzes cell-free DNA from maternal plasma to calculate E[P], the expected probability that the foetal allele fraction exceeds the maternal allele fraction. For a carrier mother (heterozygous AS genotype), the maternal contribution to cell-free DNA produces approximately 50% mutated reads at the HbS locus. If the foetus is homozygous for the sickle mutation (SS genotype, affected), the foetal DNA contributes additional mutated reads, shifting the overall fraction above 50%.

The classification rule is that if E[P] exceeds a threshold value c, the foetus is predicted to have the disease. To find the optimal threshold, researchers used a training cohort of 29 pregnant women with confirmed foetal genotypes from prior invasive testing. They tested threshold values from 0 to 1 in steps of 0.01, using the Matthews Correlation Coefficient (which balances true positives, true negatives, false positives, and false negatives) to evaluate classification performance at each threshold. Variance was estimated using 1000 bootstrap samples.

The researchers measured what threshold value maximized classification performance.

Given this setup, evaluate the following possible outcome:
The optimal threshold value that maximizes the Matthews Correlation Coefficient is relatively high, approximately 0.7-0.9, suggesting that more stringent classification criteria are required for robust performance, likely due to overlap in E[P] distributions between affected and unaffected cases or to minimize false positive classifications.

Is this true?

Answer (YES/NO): NO